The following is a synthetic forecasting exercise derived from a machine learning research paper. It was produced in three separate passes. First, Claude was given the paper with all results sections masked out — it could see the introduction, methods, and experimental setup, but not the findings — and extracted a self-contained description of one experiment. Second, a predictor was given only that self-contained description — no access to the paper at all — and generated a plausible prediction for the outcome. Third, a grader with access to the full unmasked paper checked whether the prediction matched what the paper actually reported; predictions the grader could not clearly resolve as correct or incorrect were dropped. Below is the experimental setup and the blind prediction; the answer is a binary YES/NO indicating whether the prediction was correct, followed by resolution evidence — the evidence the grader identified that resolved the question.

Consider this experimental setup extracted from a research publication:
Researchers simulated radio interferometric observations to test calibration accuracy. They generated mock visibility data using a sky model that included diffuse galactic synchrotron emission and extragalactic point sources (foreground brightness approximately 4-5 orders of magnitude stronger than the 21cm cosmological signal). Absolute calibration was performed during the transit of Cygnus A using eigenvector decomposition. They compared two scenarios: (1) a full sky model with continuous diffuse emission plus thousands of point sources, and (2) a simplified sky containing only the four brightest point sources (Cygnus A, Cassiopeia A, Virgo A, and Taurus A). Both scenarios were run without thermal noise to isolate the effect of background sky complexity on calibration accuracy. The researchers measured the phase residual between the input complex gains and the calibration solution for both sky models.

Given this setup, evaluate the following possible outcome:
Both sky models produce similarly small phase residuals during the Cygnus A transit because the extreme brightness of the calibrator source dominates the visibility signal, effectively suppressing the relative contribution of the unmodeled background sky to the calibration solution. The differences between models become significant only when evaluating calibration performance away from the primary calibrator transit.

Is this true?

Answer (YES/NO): NO